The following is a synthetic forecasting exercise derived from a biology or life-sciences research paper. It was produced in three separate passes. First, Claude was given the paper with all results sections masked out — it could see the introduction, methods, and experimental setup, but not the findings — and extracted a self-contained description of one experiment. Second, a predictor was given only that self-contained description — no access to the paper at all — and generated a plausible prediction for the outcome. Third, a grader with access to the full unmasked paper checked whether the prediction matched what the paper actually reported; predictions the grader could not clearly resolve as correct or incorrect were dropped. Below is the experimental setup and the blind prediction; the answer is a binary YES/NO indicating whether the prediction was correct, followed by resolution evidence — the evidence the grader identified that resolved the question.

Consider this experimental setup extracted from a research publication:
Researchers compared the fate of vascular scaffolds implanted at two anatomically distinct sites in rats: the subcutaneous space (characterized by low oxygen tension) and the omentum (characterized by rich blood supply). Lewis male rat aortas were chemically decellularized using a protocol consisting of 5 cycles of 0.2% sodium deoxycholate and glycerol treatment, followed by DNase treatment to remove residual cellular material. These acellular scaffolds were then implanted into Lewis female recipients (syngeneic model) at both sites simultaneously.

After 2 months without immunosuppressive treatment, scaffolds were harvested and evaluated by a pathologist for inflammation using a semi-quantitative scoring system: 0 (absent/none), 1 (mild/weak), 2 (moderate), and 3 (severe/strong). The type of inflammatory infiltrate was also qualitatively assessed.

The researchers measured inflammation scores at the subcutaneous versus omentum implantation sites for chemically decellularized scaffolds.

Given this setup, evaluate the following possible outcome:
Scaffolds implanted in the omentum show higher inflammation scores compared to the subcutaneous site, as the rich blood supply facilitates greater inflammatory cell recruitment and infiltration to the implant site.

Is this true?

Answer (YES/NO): YES